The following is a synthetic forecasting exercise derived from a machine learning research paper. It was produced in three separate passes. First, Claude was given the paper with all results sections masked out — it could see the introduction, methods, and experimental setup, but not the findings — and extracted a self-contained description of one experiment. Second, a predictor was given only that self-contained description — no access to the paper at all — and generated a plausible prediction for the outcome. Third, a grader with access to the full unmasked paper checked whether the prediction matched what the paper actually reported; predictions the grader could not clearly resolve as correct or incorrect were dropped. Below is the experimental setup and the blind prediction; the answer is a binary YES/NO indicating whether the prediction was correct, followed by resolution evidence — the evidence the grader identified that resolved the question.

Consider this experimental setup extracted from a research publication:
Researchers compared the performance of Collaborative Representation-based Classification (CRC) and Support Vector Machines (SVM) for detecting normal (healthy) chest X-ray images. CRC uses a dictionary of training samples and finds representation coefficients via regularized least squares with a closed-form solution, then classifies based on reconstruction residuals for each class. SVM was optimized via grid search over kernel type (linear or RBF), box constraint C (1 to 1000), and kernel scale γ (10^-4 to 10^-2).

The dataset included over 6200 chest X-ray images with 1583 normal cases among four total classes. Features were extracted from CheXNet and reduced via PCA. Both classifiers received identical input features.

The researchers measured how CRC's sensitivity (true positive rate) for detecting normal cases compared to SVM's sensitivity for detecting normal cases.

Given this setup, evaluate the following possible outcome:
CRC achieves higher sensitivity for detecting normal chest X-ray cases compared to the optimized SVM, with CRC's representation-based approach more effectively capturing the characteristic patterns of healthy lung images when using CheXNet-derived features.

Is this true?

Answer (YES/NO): YES